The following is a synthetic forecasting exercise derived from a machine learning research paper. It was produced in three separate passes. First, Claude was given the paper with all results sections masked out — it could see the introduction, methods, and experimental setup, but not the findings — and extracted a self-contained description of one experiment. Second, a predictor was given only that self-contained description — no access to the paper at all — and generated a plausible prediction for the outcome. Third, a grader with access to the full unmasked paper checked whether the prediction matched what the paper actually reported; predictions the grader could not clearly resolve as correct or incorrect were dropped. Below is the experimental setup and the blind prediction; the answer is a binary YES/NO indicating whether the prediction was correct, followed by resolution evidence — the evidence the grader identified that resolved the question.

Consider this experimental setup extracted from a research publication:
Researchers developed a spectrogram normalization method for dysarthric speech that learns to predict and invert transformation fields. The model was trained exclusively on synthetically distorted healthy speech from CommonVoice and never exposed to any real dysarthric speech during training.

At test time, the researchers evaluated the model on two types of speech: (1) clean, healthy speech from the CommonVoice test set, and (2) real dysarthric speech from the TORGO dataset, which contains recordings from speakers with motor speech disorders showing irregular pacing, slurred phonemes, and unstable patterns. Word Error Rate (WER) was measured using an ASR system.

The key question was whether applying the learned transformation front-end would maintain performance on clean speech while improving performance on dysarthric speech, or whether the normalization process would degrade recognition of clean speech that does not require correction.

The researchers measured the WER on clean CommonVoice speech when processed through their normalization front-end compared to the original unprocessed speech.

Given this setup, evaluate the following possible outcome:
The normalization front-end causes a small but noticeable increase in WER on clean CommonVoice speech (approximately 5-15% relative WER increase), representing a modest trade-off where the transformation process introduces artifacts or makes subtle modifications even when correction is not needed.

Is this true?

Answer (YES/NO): NO